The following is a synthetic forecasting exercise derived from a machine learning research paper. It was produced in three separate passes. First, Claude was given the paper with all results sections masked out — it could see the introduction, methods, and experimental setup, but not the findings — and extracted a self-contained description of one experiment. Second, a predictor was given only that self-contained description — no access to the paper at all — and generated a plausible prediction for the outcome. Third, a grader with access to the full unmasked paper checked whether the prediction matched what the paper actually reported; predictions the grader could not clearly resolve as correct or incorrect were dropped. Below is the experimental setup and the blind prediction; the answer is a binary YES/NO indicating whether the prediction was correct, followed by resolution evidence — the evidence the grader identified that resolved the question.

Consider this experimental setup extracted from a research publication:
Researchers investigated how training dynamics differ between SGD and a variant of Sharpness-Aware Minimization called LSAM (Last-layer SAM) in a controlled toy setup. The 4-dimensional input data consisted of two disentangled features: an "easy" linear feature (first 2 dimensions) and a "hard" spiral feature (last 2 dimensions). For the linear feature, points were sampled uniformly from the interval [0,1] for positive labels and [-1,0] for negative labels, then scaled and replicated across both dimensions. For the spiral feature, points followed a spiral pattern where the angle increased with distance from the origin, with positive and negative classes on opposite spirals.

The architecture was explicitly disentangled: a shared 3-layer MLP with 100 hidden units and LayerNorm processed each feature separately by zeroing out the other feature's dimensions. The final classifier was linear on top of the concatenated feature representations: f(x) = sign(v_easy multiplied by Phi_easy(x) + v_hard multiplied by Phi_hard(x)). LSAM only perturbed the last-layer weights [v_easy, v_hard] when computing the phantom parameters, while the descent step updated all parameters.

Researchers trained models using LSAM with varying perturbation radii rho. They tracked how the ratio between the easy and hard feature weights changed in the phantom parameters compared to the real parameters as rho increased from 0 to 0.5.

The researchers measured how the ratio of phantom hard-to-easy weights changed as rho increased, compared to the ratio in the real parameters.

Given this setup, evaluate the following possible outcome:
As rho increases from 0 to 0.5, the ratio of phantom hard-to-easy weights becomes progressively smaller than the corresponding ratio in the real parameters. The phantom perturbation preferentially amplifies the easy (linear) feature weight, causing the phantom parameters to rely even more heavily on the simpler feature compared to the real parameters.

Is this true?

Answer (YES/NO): NO